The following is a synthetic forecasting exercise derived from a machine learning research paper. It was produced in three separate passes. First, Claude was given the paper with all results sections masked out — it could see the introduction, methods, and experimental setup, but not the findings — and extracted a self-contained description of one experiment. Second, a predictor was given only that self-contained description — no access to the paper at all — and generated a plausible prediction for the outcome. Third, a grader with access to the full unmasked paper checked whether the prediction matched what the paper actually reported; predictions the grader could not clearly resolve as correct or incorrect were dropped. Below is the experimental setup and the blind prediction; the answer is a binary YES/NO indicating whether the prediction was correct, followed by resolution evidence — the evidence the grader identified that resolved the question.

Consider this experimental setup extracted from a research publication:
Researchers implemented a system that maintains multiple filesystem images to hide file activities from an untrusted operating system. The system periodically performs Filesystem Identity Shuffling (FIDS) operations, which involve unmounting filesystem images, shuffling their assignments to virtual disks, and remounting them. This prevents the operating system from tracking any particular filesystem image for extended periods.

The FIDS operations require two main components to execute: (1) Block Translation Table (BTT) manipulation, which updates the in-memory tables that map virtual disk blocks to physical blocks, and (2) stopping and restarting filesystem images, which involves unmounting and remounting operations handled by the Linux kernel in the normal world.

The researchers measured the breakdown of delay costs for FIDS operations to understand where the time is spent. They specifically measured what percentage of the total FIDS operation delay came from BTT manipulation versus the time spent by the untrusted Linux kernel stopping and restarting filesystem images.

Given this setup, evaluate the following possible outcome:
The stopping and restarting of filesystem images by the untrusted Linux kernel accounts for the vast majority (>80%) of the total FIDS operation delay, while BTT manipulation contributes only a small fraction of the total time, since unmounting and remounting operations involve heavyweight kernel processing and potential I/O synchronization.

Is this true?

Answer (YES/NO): NO